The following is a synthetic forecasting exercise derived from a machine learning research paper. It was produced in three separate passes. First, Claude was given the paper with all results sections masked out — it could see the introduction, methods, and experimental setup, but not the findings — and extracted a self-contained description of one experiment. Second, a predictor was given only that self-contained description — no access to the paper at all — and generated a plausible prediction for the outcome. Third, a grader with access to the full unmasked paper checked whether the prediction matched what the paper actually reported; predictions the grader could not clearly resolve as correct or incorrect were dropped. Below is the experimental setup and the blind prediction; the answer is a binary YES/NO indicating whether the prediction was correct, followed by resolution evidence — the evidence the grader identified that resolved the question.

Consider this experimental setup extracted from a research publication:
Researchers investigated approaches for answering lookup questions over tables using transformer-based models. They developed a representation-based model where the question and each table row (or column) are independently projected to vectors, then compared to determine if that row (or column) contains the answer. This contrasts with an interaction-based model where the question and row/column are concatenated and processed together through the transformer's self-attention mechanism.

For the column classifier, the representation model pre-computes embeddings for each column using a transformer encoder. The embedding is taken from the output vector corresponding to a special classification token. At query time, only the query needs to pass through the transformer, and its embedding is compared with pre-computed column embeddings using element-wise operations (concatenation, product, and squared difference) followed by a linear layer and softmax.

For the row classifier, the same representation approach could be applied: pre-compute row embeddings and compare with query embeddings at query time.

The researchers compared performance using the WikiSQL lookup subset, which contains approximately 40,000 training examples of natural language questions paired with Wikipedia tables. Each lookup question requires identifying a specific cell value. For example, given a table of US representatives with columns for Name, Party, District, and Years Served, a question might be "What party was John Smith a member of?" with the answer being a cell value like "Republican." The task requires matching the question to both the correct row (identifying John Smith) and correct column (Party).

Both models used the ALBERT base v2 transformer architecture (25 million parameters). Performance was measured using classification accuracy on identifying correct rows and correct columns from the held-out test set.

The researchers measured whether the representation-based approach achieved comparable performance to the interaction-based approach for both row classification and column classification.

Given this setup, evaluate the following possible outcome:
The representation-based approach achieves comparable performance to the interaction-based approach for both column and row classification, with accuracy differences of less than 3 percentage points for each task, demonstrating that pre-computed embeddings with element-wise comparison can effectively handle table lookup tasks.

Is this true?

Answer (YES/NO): NO